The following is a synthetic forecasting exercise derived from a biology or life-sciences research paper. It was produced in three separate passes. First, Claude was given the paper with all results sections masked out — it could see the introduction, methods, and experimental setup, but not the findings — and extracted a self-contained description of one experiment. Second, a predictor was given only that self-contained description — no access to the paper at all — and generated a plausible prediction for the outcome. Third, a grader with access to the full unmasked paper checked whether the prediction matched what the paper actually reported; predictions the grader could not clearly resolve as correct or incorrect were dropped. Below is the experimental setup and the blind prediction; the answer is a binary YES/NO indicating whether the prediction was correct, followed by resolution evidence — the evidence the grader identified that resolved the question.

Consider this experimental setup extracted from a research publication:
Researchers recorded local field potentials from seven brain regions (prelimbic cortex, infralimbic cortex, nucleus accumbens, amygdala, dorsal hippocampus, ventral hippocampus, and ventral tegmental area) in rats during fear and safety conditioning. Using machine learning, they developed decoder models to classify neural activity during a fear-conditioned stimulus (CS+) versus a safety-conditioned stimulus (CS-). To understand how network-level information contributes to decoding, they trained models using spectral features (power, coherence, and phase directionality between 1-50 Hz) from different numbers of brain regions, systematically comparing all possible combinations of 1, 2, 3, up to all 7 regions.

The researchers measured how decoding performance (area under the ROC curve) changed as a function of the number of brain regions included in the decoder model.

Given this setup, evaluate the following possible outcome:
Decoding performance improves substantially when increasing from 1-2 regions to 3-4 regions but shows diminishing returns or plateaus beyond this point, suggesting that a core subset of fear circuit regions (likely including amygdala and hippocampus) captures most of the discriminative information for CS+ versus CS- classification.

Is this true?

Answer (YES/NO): NO